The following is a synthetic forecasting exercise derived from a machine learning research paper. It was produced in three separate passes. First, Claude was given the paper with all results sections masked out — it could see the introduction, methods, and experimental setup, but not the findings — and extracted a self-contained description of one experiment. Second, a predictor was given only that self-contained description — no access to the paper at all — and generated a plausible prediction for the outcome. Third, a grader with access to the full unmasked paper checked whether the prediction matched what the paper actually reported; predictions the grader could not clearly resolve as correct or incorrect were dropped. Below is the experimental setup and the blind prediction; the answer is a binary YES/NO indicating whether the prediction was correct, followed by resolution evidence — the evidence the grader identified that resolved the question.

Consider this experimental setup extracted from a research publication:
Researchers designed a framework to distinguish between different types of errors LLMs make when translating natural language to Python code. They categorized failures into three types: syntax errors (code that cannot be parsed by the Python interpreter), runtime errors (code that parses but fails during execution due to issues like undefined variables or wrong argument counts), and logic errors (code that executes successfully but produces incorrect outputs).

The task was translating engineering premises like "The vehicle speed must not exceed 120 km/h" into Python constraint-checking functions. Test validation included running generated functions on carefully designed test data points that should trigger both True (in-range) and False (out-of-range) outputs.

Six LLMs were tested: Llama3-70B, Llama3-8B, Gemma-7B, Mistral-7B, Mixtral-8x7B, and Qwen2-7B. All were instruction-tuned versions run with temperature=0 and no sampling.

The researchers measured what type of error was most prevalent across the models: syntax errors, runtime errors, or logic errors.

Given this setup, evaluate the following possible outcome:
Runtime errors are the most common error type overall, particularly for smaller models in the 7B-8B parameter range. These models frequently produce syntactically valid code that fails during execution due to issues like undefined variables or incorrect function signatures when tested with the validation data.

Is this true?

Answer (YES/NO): NO